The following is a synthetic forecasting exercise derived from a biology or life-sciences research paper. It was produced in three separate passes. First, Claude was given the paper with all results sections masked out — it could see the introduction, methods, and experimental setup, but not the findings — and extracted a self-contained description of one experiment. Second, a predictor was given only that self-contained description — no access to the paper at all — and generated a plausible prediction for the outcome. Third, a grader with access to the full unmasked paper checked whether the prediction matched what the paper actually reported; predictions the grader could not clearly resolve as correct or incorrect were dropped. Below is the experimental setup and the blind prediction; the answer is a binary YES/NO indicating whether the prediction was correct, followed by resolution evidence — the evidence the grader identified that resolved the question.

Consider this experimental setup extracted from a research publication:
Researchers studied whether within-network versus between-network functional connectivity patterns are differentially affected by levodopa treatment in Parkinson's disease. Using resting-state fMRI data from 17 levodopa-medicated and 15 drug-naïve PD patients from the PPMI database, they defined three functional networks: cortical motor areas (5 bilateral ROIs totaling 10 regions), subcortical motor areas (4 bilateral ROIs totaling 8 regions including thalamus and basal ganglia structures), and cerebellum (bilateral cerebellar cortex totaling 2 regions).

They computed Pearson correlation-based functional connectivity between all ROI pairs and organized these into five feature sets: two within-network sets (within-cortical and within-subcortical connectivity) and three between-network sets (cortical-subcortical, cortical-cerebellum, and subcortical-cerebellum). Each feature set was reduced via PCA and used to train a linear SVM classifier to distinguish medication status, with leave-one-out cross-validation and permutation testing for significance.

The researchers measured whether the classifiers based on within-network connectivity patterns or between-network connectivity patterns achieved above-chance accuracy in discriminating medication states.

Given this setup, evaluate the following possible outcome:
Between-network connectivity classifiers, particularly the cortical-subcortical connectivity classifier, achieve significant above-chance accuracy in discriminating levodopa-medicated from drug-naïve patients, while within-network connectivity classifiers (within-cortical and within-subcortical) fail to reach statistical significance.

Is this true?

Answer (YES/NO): NO